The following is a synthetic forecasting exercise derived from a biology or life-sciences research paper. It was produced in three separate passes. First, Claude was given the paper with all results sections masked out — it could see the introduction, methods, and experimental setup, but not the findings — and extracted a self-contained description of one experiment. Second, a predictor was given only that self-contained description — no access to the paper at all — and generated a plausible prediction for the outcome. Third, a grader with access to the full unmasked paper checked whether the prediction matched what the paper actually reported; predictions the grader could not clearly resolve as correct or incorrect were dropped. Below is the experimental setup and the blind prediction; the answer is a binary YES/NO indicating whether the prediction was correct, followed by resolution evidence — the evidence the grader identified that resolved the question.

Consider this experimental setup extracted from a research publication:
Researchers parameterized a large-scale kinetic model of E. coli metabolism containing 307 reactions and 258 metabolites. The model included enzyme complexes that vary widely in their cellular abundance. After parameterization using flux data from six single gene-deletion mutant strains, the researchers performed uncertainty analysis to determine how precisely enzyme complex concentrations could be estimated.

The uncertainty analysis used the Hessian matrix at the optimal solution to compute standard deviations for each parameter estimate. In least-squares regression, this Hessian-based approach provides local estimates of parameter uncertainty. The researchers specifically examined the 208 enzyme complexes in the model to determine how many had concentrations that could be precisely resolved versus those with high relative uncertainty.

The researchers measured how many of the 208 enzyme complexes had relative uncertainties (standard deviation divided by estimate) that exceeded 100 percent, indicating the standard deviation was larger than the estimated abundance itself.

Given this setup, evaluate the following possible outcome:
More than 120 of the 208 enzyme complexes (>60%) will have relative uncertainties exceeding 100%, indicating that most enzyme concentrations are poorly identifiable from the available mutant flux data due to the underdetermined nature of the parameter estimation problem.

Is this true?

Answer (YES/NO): YES